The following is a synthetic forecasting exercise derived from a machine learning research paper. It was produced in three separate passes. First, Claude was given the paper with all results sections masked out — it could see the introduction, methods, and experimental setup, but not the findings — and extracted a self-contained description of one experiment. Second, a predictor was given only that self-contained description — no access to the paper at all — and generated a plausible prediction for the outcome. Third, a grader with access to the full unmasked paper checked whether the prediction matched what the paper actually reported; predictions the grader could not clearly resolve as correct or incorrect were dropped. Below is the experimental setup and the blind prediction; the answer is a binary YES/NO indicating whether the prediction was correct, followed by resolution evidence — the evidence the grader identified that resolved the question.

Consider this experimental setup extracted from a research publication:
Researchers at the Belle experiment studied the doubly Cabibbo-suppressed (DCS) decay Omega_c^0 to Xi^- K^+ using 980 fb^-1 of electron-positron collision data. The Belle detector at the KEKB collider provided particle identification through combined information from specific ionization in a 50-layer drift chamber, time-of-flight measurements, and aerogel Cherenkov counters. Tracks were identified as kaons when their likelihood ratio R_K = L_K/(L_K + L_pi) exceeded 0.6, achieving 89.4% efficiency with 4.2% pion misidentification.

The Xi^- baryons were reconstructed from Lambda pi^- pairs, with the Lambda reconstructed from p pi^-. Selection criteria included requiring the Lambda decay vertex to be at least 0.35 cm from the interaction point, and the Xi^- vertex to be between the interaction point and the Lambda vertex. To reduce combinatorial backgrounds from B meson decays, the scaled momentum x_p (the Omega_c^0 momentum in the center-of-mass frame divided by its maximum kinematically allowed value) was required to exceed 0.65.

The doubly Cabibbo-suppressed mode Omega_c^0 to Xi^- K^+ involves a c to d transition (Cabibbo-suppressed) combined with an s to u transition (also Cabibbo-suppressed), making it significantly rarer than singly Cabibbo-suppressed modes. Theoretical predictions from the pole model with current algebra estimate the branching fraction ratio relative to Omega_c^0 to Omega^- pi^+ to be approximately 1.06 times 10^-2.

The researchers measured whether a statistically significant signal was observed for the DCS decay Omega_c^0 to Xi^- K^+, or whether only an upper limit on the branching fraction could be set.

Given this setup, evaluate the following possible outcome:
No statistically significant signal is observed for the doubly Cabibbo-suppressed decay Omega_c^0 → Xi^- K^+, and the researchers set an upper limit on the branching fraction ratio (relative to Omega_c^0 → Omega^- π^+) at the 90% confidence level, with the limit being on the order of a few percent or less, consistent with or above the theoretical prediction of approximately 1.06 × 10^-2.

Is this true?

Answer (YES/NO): YES